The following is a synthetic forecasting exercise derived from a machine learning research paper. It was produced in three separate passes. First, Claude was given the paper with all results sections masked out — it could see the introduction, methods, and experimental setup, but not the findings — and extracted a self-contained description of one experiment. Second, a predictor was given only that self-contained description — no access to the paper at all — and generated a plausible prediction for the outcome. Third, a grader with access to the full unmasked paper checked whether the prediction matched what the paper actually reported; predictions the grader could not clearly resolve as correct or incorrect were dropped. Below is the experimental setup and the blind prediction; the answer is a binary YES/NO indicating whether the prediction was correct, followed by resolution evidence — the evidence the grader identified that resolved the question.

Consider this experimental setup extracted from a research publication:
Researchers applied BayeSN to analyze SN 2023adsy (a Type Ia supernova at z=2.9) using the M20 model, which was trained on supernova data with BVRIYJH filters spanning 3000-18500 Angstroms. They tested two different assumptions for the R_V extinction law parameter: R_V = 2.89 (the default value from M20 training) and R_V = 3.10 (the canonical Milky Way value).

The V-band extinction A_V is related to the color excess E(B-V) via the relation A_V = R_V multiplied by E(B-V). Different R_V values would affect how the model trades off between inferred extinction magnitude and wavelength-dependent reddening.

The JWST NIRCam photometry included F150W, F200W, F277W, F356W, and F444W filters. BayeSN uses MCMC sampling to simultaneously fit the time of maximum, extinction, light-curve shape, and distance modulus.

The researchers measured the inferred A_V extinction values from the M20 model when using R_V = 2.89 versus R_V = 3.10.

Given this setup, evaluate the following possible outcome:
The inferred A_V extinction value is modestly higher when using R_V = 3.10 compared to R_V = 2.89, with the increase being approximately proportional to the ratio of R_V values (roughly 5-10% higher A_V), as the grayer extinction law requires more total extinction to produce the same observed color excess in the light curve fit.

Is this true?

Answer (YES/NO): NO